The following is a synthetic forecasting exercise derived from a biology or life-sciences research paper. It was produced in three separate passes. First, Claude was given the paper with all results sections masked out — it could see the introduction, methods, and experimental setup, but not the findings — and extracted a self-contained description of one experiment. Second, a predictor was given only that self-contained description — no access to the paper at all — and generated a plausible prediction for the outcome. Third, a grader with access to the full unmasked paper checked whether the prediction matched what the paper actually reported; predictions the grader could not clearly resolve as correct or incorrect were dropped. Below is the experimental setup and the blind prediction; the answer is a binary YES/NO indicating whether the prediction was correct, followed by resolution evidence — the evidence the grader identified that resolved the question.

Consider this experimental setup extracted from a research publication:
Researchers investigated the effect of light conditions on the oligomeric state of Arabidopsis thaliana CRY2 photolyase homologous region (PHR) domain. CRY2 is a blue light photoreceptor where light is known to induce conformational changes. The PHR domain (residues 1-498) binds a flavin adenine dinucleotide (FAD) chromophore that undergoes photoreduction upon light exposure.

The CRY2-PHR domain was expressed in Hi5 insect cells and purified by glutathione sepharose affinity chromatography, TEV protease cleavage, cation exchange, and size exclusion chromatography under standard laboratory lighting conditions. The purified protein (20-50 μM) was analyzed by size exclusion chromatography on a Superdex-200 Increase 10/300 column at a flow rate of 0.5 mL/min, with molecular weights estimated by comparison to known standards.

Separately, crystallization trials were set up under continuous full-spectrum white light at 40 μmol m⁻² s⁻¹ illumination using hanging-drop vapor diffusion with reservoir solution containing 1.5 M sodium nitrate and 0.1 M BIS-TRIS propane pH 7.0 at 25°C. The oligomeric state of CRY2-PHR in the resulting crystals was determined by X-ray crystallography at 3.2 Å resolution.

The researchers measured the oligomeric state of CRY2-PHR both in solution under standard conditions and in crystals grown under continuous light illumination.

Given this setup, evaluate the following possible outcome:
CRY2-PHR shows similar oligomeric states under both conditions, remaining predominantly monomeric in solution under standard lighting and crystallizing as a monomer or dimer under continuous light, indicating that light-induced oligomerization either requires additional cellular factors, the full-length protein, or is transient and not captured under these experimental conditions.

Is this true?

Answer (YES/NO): NO